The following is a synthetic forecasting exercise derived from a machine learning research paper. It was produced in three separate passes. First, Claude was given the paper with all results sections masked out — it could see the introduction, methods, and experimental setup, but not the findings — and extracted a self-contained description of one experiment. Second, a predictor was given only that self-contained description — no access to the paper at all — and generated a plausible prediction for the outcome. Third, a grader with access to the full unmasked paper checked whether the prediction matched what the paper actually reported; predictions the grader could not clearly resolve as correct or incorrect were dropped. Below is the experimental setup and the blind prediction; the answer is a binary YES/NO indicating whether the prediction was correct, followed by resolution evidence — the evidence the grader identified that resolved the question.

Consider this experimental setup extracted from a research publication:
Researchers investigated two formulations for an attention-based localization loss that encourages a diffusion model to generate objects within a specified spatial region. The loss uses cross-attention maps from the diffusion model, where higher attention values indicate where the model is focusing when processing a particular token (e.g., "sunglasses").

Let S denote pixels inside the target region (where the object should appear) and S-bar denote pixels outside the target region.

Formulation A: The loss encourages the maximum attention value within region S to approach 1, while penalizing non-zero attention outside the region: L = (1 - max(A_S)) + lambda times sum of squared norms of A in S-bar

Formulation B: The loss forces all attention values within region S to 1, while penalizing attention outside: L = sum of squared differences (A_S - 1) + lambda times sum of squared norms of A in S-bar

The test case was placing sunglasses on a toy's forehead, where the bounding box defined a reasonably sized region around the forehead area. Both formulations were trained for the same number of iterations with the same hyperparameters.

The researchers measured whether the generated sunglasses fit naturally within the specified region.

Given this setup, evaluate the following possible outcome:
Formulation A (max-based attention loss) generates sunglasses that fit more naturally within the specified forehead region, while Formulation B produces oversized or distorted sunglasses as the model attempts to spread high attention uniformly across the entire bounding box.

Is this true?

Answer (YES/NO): YES